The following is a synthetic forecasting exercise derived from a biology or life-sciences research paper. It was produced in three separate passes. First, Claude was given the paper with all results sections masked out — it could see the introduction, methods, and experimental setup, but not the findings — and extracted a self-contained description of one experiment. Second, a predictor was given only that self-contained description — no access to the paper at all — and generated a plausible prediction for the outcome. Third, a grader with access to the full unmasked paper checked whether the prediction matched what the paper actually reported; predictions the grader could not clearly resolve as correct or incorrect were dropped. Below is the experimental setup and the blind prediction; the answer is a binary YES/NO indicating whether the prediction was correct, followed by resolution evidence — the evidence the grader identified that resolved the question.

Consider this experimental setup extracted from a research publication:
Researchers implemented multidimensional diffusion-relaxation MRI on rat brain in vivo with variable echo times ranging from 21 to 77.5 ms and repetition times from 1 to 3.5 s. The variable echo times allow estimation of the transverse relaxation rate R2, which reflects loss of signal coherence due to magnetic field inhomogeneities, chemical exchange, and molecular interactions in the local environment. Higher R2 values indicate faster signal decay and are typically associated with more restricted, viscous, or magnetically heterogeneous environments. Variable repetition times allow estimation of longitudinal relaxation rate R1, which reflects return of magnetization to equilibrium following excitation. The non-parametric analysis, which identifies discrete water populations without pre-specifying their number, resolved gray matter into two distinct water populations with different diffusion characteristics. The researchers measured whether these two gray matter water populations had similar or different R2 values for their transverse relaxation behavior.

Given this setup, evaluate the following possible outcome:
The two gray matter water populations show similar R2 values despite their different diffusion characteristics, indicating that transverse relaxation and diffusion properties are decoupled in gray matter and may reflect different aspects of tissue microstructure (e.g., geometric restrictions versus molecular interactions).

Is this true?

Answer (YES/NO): NO